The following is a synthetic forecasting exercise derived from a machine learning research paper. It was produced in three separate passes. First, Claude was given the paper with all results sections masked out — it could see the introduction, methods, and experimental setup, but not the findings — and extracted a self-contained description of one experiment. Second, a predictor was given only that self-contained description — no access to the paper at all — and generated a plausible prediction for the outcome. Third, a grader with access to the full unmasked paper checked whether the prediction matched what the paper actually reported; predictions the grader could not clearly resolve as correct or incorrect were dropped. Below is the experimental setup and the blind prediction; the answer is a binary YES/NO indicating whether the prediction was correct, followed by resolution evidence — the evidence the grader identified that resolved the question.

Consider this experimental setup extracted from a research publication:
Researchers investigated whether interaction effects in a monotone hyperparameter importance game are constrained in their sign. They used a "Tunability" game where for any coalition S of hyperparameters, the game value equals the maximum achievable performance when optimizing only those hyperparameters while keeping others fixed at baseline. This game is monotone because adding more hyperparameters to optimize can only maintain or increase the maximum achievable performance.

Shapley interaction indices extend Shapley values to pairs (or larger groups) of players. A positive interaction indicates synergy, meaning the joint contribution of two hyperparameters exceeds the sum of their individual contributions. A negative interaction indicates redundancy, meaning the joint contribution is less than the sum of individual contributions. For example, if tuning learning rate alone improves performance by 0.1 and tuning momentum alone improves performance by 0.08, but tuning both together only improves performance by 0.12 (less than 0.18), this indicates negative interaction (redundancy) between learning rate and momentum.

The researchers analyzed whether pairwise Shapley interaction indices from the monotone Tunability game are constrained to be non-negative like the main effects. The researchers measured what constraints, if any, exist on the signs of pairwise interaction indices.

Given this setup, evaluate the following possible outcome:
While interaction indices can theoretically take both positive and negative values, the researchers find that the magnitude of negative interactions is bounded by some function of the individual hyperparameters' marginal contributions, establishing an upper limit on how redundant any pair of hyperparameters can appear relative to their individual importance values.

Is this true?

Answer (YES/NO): NO